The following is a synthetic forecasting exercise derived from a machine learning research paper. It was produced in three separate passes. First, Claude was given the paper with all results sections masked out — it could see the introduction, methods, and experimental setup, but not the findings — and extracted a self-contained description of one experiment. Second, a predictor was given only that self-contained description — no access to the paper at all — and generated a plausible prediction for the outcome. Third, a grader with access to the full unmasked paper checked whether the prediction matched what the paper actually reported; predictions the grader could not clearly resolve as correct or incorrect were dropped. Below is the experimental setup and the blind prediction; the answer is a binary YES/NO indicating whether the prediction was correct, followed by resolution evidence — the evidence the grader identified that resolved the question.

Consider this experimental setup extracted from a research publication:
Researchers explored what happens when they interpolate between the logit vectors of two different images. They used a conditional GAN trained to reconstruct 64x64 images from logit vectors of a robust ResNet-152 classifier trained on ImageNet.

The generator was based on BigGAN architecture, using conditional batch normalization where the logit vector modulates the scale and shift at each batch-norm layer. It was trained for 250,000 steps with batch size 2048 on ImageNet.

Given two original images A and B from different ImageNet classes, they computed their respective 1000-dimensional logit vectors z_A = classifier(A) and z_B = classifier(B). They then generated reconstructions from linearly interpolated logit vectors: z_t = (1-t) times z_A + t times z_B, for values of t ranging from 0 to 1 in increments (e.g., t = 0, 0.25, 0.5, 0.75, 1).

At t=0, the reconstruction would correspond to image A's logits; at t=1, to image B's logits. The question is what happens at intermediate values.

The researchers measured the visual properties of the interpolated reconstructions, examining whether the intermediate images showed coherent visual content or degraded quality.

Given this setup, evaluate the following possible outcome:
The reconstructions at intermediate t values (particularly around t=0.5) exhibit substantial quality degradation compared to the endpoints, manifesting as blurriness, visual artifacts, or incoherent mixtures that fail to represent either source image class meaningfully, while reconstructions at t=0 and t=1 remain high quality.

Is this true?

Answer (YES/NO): NO